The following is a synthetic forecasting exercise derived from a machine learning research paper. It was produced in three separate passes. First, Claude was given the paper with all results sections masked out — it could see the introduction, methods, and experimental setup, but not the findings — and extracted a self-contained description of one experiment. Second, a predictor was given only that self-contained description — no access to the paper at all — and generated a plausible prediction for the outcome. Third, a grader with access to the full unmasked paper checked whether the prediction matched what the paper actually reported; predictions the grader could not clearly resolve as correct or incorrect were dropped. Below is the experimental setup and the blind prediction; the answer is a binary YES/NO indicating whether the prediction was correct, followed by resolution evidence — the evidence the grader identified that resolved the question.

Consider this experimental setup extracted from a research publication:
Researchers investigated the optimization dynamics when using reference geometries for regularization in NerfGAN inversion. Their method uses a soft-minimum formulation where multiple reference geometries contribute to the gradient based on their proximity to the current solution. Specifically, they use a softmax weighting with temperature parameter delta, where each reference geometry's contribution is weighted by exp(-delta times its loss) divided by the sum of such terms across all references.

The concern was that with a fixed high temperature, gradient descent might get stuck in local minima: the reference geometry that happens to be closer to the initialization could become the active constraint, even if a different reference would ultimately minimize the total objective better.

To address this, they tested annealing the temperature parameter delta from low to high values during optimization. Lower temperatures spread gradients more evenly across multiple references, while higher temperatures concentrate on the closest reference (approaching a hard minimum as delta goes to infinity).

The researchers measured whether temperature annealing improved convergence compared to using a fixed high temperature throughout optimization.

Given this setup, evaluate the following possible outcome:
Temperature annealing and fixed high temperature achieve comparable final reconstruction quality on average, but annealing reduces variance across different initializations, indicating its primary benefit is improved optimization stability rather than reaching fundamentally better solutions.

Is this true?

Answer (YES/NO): NO